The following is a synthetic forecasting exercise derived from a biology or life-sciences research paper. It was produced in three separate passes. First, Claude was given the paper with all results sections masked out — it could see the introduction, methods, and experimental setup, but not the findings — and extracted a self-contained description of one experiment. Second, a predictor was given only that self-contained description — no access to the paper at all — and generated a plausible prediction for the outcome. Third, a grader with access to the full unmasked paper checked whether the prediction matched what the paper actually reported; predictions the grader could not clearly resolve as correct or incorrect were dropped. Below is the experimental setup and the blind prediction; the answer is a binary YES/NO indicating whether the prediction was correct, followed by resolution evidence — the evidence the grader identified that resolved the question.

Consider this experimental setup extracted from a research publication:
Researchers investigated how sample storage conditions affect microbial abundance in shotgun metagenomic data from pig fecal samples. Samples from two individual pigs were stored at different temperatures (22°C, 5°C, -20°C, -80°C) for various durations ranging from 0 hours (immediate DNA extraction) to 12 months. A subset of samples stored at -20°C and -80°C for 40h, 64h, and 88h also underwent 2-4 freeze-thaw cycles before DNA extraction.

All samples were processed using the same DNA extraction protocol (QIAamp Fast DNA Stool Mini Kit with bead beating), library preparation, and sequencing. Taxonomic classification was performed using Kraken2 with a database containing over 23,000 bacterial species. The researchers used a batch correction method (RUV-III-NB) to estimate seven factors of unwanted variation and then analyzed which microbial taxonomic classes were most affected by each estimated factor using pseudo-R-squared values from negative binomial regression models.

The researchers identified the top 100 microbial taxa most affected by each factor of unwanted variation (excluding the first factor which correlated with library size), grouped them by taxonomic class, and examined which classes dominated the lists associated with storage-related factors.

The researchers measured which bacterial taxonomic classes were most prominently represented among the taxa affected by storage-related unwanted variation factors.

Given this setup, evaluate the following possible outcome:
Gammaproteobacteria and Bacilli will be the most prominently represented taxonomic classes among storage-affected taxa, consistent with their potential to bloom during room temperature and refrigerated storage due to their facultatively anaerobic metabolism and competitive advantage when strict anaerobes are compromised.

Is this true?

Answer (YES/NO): NO